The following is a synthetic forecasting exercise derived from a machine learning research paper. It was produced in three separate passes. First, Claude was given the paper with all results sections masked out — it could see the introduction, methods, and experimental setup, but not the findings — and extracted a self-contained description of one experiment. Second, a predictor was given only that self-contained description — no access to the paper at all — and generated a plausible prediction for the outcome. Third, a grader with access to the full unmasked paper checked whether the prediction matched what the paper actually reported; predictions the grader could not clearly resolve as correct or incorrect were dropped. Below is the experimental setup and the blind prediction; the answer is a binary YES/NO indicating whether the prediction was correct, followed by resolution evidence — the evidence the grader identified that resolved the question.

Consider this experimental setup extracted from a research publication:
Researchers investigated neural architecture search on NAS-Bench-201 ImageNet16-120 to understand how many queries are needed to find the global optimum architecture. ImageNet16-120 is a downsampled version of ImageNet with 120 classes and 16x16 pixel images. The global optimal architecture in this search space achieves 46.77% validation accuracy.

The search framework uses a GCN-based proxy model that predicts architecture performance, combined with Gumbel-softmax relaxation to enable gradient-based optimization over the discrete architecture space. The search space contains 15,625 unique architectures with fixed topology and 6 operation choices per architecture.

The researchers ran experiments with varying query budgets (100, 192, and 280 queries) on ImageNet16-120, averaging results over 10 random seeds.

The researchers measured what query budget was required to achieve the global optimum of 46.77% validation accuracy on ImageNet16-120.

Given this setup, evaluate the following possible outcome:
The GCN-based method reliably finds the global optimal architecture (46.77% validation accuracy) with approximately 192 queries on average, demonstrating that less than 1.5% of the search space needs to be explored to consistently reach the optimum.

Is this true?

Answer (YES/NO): NO